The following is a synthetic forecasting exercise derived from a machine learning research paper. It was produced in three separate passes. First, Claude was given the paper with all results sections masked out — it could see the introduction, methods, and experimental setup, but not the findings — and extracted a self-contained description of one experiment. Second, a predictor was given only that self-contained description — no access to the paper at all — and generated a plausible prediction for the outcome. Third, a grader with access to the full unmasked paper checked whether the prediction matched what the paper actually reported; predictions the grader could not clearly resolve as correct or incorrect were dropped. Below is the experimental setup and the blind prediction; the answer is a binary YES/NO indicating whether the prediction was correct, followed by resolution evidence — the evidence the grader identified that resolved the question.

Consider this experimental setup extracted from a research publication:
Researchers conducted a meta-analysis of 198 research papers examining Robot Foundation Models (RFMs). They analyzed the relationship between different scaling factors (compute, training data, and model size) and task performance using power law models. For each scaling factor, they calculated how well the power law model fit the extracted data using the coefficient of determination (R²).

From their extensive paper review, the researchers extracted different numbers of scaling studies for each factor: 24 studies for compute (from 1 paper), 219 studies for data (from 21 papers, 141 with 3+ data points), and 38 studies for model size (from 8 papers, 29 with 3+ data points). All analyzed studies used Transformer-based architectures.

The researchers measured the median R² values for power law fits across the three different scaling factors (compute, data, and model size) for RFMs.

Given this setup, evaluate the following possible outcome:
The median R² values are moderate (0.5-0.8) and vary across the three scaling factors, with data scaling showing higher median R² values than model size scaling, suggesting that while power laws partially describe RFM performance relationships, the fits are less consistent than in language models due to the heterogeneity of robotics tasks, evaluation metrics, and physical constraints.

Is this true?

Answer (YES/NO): NO